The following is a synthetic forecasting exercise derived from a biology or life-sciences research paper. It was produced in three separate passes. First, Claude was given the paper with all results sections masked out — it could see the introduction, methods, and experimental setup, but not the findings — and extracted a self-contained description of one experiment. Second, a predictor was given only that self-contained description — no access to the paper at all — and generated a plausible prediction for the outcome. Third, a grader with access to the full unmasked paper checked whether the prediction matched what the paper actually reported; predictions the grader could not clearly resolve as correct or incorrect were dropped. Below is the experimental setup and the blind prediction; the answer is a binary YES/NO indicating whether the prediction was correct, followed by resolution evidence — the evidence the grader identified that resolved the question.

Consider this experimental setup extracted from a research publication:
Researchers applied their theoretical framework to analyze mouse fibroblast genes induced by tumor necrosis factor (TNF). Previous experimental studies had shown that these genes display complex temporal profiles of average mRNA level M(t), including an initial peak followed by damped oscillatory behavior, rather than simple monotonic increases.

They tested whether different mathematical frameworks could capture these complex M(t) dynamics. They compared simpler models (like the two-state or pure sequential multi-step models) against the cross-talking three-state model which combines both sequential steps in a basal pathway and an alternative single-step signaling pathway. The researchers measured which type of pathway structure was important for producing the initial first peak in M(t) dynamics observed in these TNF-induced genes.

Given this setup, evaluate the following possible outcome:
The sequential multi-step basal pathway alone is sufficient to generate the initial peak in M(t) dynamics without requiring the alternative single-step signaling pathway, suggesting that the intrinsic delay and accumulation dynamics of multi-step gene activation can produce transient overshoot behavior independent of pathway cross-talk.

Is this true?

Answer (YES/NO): NO